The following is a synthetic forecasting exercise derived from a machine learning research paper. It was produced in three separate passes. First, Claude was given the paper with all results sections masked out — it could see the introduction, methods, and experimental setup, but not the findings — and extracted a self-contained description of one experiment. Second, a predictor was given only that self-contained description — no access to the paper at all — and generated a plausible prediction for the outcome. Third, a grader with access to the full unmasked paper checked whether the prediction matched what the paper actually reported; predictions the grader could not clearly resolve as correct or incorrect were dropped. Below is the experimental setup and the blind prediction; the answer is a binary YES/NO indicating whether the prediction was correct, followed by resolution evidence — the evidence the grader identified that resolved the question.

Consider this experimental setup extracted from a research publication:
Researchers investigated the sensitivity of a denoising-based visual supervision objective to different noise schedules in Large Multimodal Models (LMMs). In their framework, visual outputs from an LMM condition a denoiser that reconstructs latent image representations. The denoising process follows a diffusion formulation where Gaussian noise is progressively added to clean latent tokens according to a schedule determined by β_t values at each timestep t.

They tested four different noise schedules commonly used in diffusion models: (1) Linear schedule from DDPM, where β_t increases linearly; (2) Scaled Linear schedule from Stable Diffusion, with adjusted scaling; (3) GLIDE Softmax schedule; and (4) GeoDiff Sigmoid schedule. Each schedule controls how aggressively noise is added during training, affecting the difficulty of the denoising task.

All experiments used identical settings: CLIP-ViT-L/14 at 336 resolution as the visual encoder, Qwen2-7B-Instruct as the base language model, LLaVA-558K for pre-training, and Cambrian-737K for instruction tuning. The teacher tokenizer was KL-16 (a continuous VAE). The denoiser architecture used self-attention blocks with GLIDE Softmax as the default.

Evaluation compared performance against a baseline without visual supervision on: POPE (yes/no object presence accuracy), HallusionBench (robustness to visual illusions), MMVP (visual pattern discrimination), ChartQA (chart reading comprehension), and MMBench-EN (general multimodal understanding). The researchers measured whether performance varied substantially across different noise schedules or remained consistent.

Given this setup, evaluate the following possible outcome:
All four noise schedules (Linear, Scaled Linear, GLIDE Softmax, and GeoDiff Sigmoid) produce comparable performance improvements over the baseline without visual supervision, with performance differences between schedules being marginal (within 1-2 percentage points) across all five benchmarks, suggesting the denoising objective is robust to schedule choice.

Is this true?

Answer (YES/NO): NO